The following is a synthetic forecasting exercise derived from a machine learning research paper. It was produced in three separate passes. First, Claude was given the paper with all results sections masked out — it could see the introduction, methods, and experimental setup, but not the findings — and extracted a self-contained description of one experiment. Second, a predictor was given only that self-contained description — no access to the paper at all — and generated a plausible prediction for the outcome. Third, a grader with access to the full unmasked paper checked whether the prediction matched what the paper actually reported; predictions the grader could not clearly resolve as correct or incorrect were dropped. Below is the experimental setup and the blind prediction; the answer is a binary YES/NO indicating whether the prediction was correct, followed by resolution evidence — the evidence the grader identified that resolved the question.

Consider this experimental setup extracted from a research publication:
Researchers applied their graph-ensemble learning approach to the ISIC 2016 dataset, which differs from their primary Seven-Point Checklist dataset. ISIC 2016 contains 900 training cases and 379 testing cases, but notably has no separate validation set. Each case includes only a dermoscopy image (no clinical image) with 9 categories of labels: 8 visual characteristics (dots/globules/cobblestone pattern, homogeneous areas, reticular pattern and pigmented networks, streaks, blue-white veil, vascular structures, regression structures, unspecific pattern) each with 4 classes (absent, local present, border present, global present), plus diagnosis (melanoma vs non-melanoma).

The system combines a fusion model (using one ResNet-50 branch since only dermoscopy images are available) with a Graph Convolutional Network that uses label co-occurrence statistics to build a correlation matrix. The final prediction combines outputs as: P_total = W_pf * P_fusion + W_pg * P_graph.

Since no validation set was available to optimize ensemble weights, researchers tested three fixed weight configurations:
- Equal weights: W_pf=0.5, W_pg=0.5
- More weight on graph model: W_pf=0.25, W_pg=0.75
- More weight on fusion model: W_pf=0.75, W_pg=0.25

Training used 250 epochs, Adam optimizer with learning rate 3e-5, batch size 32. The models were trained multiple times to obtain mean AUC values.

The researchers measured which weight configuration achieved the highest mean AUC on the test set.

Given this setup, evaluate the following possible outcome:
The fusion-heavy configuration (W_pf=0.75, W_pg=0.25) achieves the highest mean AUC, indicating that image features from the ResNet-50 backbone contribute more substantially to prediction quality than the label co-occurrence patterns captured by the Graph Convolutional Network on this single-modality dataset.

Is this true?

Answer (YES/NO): NO